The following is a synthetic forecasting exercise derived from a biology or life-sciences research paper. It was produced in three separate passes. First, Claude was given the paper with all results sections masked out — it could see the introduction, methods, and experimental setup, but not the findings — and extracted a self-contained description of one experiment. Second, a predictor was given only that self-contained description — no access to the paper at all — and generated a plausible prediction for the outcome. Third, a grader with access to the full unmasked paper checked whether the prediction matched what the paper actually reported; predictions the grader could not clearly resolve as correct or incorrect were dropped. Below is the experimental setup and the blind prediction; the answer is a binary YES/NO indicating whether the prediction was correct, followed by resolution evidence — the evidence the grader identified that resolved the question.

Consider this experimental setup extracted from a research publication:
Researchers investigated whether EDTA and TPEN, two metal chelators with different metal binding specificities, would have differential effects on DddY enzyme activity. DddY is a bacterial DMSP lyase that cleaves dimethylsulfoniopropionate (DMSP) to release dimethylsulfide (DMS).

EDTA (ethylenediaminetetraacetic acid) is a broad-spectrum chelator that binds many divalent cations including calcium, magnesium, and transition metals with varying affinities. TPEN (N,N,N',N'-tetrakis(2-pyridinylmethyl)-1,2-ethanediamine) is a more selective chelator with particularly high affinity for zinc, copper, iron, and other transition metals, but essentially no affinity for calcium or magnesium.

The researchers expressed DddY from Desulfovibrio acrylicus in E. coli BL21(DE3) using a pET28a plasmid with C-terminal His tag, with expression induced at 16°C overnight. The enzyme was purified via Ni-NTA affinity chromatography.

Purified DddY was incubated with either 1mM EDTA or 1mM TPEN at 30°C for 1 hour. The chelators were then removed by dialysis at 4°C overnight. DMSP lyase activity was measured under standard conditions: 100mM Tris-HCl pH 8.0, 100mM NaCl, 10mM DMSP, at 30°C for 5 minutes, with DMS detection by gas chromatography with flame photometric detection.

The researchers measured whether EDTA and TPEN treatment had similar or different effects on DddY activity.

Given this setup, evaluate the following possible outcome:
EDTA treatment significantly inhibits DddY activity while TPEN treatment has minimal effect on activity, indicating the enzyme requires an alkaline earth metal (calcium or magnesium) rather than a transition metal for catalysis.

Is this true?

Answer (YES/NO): NO